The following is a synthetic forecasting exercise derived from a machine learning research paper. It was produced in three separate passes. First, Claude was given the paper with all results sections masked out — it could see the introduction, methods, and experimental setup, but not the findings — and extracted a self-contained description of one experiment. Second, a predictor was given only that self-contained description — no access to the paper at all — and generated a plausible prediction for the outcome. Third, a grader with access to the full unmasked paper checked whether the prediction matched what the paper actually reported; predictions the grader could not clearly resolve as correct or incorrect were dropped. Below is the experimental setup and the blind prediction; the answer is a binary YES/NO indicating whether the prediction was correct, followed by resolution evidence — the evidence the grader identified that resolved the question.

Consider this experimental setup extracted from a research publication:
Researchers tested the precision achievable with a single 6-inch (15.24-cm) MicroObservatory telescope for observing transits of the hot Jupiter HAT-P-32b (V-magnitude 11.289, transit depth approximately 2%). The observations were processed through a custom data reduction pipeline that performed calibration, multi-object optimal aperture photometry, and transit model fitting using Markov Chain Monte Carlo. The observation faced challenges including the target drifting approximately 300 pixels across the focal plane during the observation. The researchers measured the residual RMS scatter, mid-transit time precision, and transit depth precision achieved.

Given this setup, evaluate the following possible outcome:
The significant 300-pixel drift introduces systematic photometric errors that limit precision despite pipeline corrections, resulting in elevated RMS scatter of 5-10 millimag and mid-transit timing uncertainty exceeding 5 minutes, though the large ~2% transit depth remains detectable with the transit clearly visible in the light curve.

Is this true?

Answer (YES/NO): NO